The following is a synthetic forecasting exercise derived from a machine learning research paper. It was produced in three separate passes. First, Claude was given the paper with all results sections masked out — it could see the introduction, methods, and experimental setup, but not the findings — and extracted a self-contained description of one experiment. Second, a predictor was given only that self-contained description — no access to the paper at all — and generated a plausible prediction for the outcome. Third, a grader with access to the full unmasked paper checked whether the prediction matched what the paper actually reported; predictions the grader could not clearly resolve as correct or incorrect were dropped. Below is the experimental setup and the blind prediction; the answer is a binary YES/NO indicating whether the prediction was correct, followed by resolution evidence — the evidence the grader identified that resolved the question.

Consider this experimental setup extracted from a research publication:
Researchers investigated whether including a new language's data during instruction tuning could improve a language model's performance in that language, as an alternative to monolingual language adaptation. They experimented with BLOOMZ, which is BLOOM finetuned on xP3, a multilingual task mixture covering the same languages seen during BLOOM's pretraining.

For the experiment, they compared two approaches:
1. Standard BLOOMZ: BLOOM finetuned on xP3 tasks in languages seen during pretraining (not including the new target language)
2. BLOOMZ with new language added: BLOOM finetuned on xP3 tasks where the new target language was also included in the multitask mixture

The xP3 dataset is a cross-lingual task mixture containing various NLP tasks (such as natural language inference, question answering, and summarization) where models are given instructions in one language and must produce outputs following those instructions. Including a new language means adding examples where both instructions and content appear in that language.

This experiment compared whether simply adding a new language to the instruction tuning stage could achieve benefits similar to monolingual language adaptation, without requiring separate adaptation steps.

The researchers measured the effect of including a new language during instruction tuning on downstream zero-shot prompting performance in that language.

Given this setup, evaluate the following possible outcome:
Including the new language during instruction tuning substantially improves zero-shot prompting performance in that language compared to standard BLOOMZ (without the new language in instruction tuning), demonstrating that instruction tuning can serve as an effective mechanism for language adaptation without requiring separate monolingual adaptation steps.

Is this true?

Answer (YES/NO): YES